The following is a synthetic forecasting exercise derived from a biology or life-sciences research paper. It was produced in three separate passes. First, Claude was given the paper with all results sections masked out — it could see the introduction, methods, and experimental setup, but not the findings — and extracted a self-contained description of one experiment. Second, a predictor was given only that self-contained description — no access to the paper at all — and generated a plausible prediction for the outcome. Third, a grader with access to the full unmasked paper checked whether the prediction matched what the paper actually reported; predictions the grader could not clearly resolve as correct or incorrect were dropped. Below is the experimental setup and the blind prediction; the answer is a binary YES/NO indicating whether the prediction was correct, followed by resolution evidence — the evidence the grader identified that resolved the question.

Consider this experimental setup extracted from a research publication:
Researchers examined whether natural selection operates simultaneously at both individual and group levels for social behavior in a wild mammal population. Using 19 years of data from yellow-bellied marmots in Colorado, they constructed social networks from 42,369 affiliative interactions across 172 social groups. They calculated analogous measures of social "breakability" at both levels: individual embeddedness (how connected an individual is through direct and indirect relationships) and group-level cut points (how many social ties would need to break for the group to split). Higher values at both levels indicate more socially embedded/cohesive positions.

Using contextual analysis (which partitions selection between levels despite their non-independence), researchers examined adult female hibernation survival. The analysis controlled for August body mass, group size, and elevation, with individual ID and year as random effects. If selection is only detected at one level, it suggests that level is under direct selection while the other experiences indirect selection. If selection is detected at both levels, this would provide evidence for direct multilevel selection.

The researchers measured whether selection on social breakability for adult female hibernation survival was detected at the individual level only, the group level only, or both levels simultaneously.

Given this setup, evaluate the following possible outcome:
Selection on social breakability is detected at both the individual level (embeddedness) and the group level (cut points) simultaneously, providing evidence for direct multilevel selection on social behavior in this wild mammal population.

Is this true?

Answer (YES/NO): NO